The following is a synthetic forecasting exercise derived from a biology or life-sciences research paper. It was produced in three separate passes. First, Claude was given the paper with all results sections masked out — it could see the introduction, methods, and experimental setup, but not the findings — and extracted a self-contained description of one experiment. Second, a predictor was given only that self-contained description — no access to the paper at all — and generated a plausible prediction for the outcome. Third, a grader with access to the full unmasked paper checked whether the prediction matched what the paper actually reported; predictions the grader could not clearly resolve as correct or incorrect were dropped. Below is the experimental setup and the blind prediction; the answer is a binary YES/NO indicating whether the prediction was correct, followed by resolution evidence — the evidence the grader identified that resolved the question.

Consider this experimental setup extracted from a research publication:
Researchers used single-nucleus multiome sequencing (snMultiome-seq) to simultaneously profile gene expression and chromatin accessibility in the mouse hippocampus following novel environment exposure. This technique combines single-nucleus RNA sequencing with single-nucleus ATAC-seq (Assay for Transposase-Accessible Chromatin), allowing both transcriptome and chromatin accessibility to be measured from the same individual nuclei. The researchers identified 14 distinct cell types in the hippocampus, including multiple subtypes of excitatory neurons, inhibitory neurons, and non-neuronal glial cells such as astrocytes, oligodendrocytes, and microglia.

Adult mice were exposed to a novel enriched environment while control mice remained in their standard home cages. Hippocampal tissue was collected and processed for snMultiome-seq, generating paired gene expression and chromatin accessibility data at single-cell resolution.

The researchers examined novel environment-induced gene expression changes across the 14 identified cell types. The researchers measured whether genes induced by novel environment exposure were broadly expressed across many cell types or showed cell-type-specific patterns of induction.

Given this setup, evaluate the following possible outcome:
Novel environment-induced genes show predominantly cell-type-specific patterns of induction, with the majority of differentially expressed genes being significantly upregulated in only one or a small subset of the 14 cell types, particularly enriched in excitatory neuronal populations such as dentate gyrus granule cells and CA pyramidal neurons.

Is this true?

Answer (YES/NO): YES